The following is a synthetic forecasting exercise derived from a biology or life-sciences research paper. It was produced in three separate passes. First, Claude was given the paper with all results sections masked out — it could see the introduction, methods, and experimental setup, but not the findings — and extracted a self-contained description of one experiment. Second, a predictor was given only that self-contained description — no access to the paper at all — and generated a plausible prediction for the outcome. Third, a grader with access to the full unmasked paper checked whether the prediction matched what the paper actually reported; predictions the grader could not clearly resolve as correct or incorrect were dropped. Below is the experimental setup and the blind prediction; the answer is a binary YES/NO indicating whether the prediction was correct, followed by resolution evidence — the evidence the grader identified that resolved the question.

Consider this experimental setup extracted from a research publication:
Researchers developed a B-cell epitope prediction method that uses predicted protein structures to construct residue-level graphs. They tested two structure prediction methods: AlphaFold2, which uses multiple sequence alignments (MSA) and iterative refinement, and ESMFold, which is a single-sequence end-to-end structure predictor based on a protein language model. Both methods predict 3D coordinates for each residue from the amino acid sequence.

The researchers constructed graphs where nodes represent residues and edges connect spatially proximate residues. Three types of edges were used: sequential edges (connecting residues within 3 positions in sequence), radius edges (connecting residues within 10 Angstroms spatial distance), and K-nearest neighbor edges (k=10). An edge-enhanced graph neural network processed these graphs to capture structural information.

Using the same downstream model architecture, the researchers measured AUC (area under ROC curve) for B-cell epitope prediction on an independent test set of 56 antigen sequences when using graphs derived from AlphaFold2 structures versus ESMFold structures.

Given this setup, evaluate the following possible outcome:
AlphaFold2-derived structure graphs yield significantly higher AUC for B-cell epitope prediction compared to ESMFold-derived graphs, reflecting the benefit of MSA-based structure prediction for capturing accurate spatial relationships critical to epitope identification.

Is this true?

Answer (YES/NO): NO